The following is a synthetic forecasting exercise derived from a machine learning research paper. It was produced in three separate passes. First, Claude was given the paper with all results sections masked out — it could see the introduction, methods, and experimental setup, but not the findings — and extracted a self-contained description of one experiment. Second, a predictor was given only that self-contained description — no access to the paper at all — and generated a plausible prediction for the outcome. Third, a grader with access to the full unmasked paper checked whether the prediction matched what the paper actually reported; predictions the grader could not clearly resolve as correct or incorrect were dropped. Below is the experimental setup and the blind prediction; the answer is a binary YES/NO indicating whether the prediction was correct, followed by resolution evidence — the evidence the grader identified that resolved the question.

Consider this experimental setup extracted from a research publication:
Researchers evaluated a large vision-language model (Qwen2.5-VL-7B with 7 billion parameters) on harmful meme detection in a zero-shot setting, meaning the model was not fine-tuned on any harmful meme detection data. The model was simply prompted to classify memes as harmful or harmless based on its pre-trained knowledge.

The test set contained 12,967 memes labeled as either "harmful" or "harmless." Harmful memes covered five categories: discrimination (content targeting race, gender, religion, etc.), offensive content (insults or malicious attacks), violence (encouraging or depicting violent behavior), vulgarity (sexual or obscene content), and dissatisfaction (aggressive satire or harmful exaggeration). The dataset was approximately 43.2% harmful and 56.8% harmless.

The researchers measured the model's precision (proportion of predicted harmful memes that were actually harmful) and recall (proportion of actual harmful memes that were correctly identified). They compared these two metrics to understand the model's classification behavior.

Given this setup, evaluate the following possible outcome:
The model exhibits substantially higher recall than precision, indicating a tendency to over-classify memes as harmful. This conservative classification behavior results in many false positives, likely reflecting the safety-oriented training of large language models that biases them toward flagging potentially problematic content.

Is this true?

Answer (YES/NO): NO